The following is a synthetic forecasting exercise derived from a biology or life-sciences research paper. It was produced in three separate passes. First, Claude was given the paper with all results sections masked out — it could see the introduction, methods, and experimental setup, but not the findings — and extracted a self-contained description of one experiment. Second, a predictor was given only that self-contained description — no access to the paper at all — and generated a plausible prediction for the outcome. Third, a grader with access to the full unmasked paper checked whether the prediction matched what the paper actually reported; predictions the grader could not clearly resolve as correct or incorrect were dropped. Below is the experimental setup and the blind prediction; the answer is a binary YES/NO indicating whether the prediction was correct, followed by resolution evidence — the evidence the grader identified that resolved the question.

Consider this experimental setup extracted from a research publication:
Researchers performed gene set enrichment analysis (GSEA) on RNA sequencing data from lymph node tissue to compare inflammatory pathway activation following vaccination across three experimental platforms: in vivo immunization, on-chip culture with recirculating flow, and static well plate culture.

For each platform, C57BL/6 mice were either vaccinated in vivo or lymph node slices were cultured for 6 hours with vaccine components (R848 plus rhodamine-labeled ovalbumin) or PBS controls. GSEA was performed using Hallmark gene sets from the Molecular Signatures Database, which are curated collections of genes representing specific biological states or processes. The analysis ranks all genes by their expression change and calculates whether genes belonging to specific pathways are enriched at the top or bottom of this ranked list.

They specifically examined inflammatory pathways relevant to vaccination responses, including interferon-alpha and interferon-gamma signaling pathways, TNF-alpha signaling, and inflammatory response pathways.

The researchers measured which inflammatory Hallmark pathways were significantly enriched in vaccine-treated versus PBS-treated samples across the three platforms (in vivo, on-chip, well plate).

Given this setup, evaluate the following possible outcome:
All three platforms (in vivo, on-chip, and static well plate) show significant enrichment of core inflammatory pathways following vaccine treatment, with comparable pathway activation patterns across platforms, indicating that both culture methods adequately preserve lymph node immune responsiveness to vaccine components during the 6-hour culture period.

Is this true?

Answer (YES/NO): YES